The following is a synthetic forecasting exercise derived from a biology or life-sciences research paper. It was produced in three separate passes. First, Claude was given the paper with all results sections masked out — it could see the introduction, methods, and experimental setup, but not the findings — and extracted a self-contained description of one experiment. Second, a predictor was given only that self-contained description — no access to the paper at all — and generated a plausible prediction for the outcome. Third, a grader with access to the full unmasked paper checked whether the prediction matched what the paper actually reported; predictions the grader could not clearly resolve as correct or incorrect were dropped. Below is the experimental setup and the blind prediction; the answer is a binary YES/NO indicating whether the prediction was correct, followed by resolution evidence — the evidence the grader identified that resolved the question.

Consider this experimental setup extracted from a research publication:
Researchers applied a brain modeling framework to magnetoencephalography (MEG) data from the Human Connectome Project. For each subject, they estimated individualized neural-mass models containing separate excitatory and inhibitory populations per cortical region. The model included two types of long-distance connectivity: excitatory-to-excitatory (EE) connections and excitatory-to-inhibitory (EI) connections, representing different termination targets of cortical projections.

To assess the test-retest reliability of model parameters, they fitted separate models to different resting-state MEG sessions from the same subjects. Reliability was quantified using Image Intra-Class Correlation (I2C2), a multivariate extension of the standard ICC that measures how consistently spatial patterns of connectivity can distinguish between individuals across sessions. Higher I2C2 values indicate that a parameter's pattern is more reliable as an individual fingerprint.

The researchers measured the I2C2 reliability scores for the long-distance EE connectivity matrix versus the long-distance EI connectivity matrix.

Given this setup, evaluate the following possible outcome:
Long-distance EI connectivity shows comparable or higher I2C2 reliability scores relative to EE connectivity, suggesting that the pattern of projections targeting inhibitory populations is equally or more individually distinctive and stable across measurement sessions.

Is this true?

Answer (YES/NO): NO